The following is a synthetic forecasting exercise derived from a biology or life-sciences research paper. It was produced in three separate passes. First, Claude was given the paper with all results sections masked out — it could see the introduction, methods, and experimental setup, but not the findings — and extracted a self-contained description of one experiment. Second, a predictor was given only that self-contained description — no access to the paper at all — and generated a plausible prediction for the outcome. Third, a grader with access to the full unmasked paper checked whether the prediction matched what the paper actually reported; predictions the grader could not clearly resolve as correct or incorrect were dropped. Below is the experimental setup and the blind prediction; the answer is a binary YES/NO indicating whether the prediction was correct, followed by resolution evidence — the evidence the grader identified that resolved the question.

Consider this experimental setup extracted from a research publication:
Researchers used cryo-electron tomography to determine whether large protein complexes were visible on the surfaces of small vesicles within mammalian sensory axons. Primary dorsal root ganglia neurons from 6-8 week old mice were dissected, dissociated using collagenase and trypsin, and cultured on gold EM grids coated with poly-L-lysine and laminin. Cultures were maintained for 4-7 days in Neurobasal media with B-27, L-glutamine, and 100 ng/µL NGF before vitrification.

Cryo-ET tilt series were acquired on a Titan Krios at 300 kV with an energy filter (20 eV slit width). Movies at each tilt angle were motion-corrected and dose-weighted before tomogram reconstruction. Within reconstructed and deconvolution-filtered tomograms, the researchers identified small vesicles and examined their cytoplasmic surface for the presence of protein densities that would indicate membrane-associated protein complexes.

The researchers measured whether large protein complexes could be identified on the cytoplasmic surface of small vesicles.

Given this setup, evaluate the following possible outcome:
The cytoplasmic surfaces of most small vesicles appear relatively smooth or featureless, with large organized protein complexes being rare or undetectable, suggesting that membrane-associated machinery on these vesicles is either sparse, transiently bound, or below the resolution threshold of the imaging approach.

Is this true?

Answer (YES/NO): NO